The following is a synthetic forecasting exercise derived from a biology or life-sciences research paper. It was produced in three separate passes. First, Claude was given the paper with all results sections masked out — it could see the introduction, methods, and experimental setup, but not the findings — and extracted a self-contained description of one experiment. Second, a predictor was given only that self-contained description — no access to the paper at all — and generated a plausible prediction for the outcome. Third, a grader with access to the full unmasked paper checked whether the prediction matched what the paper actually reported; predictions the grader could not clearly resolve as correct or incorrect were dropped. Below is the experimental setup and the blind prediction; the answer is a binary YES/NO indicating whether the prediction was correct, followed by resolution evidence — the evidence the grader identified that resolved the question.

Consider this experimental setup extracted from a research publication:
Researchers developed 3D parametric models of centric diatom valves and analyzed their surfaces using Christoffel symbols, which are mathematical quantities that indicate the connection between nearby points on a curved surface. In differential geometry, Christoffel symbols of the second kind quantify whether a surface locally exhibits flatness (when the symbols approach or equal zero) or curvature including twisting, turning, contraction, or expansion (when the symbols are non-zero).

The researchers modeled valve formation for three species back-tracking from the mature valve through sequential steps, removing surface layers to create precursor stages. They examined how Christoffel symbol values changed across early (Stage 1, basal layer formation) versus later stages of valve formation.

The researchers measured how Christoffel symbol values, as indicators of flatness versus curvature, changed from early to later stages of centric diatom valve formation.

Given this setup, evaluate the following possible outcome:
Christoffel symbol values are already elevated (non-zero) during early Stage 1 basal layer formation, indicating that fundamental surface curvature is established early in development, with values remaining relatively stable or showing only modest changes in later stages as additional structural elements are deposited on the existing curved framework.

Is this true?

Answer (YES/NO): NO